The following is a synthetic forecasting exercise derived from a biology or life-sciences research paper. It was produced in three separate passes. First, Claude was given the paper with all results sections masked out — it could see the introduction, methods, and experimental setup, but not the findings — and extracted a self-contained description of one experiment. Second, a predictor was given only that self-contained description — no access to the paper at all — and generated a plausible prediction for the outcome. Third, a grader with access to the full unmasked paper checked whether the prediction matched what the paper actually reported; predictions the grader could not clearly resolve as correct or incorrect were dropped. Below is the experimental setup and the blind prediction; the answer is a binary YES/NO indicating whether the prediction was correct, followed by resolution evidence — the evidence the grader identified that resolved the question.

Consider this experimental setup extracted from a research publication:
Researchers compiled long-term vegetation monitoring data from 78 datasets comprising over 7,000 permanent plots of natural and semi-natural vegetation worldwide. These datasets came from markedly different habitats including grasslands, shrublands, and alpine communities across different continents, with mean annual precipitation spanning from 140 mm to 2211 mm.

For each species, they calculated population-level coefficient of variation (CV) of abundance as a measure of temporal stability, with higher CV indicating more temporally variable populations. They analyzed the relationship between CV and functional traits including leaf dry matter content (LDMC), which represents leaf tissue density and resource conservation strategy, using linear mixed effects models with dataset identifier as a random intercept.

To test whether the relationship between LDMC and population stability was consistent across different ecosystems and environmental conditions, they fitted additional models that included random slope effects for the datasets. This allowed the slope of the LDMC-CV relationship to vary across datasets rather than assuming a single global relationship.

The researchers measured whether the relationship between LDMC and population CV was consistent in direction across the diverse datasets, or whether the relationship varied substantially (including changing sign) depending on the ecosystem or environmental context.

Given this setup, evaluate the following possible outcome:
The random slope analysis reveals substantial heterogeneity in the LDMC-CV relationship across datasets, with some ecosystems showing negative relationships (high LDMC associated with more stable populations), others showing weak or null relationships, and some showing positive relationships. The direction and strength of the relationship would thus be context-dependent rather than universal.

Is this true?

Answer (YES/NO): NO